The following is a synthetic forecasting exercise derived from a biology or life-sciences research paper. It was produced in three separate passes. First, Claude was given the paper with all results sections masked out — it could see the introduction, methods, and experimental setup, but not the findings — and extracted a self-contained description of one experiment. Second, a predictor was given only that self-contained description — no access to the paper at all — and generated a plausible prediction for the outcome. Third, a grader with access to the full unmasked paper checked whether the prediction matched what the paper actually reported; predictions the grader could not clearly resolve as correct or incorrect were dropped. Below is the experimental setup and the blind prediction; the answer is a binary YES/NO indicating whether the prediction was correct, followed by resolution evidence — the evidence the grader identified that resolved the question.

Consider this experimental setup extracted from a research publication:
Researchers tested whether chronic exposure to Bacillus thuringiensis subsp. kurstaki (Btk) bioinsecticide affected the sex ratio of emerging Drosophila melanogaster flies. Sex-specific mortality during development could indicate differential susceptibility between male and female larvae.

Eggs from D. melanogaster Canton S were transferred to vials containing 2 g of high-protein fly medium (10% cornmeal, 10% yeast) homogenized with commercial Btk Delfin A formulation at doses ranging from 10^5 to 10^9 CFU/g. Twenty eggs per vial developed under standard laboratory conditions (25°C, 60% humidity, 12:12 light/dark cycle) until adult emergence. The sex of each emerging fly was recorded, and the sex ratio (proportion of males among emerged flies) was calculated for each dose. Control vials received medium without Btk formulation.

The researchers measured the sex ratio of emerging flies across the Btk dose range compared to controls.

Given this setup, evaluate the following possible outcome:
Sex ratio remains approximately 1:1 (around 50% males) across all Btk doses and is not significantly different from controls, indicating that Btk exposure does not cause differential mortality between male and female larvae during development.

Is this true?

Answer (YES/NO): NO